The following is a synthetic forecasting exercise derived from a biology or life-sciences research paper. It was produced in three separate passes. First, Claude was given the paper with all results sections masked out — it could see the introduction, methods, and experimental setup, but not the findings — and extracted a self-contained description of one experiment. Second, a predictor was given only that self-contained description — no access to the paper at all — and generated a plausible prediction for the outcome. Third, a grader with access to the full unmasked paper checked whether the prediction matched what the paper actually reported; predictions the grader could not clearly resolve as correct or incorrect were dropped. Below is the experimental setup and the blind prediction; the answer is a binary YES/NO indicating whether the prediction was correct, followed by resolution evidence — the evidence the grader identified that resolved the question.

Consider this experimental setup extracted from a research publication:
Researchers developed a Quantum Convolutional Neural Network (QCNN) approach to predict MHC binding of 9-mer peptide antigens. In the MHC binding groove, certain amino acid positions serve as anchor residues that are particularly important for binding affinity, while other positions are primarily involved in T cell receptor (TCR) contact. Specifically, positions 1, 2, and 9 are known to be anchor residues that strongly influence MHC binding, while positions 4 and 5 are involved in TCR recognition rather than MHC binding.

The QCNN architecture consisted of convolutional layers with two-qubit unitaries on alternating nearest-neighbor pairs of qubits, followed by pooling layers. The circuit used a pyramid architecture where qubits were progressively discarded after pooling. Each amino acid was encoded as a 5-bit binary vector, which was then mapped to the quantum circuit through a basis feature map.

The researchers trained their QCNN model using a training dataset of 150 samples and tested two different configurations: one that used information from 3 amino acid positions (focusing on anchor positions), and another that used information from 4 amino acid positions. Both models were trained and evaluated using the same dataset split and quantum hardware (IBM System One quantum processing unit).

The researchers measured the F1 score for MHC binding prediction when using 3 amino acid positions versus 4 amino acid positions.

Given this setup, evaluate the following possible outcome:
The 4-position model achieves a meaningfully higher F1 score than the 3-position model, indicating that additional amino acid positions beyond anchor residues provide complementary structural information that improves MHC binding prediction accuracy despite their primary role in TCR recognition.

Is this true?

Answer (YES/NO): NO